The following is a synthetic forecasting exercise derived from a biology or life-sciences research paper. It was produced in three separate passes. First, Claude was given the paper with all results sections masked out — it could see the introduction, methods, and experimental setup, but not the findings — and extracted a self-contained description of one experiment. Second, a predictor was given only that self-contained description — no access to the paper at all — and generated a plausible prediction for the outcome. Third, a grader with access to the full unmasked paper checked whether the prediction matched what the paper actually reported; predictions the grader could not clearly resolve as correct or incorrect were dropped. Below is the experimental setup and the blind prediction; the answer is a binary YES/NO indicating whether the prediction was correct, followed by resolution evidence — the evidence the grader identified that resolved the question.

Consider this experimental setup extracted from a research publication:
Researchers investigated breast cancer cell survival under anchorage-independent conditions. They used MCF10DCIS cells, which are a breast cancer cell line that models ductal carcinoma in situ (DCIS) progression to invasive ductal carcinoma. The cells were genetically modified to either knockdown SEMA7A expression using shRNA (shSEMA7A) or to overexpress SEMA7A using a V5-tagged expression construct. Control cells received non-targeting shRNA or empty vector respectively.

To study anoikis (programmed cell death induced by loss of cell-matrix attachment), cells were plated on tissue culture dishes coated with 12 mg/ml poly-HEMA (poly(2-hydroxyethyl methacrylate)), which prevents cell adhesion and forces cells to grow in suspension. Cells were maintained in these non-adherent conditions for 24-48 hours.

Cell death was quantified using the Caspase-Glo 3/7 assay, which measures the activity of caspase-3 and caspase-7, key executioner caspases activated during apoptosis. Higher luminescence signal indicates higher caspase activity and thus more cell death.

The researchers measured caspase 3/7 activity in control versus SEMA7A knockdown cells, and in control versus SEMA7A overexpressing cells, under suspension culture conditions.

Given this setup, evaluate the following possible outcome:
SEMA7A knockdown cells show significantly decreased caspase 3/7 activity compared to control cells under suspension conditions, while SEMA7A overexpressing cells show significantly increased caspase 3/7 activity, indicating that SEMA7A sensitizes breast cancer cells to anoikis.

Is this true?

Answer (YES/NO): NO